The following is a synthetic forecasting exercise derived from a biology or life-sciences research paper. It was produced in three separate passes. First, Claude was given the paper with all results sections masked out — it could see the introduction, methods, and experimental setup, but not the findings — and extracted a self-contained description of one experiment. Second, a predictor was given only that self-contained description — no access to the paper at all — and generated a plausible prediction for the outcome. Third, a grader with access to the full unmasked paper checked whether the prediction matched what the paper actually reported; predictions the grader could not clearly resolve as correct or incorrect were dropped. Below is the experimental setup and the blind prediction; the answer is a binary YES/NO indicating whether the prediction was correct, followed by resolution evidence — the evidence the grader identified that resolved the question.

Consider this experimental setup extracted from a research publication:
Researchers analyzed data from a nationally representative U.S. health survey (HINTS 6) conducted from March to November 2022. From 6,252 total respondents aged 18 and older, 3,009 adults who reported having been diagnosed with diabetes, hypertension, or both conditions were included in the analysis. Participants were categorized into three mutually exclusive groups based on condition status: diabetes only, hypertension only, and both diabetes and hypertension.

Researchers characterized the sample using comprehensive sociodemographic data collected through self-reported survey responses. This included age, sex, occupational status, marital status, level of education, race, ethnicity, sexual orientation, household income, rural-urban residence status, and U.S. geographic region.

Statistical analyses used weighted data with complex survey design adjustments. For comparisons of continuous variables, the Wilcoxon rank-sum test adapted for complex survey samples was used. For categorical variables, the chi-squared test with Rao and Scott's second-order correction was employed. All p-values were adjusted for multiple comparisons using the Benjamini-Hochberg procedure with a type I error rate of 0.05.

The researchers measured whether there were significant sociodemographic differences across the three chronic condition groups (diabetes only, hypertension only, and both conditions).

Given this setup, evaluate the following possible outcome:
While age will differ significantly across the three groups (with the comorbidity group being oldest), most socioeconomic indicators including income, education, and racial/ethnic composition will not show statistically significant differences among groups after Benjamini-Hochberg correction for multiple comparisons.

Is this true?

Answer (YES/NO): NO